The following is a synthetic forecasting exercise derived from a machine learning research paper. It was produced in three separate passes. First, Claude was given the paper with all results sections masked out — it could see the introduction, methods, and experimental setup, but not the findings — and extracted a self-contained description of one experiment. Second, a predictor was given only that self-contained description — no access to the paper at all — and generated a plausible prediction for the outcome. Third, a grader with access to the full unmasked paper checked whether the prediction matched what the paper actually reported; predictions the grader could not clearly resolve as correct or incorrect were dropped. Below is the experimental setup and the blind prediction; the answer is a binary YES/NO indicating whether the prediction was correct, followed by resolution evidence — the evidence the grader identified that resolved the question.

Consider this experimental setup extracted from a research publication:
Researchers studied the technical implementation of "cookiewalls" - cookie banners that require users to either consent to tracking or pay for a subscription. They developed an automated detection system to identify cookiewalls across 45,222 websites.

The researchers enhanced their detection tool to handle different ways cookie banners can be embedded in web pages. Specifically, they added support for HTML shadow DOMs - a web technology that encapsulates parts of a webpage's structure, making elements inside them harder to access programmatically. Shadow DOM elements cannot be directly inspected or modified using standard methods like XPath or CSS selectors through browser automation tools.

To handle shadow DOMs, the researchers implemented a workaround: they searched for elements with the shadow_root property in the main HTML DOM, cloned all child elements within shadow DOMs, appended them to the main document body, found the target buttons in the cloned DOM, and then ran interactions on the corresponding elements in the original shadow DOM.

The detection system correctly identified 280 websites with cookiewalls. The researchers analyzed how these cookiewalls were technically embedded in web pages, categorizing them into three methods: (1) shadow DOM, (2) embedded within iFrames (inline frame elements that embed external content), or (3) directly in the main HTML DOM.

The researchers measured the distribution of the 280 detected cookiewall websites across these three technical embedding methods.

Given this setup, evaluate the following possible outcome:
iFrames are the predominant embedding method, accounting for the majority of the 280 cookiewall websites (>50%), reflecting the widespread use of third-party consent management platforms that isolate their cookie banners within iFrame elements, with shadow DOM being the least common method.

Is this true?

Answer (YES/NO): NO